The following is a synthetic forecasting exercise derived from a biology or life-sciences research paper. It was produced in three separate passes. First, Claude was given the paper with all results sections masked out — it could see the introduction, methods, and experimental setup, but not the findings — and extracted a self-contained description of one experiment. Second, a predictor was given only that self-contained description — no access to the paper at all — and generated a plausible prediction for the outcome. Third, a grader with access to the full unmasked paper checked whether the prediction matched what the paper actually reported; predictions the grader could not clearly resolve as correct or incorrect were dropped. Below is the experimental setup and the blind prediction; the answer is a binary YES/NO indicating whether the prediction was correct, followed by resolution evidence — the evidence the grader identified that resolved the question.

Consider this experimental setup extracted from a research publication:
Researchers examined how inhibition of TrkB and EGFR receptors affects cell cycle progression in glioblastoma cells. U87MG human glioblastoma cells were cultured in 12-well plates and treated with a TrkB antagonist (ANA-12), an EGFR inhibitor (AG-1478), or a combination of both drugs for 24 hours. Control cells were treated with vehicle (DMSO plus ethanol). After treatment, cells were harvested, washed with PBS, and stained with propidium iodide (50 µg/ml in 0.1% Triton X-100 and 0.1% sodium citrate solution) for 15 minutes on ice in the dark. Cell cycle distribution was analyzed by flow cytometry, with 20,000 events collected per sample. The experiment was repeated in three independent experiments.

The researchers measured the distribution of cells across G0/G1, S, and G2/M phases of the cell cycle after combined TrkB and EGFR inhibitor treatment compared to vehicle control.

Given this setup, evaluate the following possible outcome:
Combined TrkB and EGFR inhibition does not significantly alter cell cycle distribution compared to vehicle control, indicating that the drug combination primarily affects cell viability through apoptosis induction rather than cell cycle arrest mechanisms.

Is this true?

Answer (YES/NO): NO